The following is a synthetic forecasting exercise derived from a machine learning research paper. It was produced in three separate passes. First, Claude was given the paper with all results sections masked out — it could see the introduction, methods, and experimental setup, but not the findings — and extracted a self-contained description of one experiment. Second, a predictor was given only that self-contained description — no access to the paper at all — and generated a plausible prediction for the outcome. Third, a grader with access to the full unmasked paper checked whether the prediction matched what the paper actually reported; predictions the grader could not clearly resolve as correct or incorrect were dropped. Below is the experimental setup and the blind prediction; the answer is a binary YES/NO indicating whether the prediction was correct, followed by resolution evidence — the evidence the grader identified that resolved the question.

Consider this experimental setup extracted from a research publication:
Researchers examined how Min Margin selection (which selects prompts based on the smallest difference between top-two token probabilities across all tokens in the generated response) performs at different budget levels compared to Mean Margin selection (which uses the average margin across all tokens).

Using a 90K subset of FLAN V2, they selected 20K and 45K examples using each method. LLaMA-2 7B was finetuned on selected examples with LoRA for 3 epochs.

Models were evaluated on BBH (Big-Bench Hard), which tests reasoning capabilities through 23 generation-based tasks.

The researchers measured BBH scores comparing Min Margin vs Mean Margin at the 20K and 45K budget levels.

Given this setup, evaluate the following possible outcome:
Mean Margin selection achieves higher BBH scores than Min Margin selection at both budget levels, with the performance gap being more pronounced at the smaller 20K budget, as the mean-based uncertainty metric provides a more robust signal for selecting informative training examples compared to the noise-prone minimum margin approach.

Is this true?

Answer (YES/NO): NO